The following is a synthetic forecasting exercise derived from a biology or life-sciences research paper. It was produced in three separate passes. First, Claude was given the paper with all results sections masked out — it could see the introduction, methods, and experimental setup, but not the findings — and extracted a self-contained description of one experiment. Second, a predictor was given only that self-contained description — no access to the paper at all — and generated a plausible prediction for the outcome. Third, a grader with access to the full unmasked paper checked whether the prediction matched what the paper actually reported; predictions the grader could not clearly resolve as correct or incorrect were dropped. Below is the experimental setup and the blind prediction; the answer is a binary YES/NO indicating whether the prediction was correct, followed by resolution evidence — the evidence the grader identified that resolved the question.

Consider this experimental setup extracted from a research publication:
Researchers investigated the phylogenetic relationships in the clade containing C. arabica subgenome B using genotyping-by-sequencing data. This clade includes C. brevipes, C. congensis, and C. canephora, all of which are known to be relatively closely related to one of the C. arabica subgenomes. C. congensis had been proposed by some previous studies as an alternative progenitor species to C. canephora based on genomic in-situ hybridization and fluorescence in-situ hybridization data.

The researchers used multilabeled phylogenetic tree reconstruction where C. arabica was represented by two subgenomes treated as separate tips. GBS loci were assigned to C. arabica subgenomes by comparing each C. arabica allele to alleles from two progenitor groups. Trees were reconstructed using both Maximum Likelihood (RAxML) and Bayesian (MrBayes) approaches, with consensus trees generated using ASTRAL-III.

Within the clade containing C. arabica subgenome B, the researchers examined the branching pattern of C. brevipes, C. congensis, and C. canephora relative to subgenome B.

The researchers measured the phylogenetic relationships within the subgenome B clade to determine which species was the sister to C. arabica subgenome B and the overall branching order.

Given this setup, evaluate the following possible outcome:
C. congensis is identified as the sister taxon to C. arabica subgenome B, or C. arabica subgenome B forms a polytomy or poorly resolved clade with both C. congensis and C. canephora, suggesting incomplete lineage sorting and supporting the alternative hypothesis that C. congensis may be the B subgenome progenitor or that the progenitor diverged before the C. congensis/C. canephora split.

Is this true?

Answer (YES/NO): NO